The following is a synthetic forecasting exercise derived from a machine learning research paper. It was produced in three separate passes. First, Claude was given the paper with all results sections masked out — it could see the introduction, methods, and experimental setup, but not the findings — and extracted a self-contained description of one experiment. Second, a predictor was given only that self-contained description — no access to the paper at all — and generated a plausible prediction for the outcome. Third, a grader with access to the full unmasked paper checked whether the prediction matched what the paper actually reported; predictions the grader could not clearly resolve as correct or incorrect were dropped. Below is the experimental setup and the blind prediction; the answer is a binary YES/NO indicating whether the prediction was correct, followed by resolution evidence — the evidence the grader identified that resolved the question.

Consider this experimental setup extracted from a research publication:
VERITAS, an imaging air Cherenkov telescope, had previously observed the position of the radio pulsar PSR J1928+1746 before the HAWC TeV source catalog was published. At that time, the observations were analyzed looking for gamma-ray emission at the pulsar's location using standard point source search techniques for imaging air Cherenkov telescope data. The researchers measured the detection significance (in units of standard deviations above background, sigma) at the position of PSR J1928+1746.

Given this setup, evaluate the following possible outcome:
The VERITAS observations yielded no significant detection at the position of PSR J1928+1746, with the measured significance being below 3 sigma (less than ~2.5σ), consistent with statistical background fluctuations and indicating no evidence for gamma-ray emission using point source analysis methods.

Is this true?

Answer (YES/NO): YES